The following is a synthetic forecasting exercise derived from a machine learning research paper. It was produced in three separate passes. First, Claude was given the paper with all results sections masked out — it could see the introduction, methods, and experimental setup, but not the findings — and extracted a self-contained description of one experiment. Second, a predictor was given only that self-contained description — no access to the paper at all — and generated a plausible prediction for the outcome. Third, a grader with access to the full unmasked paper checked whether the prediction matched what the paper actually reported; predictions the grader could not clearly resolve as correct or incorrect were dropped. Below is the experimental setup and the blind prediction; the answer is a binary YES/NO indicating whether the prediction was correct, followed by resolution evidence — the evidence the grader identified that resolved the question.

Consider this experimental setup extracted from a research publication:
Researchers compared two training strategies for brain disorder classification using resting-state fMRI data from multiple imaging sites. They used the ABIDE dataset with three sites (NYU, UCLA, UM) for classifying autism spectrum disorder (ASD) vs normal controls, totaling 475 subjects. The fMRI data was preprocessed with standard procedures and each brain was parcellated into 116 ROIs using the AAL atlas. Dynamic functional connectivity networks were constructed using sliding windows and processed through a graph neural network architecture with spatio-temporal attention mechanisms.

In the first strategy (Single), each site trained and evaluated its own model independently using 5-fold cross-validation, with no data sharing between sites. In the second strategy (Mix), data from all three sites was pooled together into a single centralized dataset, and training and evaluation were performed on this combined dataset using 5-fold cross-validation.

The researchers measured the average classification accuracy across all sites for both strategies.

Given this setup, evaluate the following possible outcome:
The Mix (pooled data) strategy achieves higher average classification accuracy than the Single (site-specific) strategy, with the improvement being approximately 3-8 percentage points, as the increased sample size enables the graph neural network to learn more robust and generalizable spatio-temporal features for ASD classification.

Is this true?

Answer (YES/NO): NO